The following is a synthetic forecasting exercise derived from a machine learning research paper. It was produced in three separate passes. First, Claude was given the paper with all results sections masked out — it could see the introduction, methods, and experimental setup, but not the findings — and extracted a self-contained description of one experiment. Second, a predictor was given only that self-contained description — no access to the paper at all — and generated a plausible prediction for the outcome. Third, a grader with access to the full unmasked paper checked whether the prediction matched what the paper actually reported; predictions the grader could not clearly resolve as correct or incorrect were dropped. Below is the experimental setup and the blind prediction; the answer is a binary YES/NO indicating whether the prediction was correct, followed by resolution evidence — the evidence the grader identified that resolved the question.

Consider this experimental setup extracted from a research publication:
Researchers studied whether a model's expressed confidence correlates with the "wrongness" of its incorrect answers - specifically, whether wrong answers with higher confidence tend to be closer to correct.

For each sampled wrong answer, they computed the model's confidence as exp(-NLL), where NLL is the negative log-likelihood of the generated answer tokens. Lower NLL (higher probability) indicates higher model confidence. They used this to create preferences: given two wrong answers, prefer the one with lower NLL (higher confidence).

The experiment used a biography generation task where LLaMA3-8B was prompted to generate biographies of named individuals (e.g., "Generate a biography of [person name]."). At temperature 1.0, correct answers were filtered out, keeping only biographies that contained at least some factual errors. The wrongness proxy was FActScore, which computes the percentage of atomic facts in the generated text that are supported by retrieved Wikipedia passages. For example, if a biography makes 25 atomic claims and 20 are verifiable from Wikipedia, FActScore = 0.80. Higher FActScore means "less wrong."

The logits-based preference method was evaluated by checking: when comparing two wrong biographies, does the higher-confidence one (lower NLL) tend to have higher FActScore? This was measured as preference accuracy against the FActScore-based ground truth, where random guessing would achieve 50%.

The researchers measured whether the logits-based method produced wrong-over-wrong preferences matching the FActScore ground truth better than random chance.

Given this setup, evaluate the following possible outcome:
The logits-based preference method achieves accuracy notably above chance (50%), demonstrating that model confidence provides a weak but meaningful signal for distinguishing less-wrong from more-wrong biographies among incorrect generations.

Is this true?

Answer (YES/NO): YES